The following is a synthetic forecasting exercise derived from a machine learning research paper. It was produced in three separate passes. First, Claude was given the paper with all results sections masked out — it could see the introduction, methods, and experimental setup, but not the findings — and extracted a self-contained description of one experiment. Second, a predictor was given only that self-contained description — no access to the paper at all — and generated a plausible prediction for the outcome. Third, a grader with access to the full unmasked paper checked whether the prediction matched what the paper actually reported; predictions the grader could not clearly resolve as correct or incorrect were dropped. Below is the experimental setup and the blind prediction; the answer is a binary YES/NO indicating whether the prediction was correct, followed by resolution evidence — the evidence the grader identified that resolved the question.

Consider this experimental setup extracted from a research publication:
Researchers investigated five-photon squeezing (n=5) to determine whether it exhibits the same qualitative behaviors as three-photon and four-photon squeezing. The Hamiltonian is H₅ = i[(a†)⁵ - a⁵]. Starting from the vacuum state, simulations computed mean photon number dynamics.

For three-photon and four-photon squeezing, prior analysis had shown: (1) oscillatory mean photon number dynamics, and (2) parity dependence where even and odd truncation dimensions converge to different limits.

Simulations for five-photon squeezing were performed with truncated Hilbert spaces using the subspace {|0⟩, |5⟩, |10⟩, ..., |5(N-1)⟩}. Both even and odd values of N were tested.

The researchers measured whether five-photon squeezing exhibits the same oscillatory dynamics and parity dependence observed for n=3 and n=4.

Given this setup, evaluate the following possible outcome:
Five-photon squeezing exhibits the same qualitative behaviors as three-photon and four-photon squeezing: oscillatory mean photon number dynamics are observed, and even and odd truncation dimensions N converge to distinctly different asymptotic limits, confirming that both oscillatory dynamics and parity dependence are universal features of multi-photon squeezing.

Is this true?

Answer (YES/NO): YES